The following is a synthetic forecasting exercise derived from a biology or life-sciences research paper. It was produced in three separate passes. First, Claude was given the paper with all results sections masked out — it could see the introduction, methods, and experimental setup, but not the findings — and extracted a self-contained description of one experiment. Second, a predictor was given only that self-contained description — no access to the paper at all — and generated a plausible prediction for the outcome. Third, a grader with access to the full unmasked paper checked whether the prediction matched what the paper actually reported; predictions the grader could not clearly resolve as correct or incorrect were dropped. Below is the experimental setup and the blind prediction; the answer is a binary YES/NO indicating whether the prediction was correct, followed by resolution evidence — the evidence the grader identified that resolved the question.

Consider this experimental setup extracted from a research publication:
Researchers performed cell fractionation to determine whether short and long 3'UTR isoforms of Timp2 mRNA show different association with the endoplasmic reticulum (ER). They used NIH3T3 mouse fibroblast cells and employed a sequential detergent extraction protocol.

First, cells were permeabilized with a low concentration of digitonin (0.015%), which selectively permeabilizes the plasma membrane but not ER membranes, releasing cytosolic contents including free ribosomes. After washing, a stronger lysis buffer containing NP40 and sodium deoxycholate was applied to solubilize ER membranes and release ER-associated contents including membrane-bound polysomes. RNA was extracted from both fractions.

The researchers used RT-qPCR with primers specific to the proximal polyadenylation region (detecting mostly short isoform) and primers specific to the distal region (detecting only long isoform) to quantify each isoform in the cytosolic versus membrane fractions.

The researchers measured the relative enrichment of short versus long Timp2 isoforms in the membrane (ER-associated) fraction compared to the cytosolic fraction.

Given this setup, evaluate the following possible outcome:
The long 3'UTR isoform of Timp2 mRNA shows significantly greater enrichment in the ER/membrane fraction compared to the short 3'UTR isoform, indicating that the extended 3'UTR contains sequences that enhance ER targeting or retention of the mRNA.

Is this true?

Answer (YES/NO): YES